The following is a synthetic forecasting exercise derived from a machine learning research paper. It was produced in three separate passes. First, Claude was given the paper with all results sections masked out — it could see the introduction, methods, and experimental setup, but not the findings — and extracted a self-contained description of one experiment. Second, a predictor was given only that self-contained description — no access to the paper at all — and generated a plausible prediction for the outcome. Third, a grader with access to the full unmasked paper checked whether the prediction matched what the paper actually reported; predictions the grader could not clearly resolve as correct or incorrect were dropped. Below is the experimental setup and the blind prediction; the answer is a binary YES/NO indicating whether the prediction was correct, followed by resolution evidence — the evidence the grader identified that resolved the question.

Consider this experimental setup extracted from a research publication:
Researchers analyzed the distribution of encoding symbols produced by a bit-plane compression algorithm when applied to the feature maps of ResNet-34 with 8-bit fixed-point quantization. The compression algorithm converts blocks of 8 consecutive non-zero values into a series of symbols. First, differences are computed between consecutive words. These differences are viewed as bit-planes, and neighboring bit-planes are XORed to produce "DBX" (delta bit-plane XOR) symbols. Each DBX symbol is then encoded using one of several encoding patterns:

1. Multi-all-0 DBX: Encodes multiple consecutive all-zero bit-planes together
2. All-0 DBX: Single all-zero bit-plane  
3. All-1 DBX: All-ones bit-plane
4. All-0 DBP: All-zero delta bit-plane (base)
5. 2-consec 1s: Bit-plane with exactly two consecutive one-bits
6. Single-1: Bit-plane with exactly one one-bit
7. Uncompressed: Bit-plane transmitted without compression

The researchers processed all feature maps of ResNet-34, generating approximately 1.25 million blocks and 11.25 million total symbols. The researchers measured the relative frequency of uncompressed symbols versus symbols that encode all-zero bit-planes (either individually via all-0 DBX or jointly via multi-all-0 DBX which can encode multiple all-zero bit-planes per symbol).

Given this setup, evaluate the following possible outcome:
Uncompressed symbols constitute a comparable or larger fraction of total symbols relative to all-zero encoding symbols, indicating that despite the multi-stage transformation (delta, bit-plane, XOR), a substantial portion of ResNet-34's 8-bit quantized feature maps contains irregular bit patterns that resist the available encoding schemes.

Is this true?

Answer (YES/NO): YES